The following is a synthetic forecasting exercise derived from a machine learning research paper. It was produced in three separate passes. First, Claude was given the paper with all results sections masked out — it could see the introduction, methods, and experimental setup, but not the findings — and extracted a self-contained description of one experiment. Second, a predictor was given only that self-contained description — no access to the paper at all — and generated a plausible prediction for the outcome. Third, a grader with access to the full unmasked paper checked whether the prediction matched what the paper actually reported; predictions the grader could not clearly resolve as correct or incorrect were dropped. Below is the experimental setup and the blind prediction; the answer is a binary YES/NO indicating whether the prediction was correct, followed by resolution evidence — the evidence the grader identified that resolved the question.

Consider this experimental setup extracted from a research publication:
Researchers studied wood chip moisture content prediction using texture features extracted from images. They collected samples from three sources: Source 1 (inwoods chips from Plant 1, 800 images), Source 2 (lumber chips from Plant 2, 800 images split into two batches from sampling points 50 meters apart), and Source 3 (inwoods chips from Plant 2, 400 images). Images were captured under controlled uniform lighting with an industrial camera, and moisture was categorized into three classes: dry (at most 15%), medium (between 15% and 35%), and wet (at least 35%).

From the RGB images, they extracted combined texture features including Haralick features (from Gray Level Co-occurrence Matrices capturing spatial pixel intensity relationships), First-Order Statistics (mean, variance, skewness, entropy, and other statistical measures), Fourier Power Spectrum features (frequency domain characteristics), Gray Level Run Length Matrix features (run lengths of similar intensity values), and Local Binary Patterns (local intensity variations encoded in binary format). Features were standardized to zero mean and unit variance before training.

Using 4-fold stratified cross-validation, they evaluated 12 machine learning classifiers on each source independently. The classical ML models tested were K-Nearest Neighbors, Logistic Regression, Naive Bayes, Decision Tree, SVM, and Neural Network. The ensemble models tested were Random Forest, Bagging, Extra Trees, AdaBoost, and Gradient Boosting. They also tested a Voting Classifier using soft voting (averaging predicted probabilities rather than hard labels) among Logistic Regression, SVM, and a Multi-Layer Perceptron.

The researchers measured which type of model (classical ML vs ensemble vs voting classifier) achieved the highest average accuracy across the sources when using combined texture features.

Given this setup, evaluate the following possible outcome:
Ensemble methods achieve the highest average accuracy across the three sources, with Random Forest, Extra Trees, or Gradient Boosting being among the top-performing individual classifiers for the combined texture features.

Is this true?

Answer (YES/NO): NO